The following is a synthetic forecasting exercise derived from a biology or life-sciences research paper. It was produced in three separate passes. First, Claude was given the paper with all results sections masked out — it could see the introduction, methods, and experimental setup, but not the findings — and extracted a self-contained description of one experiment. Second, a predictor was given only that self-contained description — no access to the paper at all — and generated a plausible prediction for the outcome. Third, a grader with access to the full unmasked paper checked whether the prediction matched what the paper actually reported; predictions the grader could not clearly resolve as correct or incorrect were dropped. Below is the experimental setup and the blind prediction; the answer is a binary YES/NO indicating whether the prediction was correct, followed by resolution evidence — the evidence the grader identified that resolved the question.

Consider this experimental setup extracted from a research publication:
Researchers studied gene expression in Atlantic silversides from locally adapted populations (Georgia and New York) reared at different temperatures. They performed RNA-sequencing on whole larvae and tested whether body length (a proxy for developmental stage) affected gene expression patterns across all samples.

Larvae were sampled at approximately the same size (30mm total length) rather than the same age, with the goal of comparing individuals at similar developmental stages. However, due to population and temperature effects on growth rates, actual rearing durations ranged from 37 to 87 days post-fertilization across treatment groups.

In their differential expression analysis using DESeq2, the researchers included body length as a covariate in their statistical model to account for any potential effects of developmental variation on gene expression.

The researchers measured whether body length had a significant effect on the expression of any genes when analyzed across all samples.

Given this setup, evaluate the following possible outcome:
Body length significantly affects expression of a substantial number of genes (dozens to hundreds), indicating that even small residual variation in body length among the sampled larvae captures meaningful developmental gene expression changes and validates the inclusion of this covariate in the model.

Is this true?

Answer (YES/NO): NO